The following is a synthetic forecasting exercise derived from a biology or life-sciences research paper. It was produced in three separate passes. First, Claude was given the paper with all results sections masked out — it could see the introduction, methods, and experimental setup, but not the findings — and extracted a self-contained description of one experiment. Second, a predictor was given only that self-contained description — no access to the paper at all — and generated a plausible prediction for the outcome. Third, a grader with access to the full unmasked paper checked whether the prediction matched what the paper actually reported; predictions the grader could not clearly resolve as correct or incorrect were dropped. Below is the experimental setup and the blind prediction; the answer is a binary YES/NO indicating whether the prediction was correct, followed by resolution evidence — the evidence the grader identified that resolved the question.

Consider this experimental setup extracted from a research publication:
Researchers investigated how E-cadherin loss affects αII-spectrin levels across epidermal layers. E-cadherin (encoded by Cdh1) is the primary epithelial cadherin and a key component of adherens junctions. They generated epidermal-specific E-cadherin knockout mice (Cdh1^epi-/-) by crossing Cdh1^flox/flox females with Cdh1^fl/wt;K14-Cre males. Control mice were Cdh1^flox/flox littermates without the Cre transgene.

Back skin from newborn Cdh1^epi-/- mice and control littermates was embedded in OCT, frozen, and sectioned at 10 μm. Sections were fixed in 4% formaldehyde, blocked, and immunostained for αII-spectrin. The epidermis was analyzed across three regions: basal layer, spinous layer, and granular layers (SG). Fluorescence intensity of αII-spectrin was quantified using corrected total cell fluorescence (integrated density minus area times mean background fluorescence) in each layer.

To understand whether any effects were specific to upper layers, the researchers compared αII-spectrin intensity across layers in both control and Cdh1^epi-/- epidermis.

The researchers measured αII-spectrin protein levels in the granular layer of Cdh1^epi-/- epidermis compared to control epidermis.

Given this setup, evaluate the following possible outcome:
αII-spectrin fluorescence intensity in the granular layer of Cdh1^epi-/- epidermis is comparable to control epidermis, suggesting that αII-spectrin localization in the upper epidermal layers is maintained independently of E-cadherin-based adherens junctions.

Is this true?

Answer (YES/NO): NO